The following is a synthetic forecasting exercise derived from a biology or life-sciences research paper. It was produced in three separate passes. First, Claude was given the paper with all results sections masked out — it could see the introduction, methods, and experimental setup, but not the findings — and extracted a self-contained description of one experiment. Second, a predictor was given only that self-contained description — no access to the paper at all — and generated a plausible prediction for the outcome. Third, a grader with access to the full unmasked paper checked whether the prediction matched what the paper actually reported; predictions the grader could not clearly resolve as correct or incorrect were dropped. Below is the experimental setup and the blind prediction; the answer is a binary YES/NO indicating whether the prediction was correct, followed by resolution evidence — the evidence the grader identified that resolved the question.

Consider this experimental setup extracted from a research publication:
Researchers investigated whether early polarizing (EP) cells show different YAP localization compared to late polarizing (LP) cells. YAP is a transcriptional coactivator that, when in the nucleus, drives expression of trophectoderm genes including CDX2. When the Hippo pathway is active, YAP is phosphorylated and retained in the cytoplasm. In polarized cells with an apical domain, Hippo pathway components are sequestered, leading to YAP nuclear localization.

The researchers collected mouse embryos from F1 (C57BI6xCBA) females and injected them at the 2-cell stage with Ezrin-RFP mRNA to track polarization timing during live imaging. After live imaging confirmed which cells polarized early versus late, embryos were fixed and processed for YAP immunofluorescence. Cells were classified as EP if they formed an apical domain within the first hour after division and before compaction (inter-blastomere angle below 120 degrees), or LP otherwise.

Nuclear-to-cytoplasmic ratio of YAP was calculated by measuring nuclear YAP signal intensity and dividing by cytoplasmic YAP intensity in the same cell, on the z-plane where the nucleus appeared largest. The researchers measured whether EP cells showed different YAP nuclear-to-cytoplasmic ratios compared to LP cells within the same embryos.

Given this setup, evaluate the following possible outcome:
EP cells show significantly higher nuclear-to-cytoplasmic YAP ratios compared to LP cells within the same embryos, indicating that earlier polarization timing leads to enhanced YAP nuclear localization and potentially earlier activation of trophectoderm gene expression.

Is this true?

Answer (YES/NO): YES